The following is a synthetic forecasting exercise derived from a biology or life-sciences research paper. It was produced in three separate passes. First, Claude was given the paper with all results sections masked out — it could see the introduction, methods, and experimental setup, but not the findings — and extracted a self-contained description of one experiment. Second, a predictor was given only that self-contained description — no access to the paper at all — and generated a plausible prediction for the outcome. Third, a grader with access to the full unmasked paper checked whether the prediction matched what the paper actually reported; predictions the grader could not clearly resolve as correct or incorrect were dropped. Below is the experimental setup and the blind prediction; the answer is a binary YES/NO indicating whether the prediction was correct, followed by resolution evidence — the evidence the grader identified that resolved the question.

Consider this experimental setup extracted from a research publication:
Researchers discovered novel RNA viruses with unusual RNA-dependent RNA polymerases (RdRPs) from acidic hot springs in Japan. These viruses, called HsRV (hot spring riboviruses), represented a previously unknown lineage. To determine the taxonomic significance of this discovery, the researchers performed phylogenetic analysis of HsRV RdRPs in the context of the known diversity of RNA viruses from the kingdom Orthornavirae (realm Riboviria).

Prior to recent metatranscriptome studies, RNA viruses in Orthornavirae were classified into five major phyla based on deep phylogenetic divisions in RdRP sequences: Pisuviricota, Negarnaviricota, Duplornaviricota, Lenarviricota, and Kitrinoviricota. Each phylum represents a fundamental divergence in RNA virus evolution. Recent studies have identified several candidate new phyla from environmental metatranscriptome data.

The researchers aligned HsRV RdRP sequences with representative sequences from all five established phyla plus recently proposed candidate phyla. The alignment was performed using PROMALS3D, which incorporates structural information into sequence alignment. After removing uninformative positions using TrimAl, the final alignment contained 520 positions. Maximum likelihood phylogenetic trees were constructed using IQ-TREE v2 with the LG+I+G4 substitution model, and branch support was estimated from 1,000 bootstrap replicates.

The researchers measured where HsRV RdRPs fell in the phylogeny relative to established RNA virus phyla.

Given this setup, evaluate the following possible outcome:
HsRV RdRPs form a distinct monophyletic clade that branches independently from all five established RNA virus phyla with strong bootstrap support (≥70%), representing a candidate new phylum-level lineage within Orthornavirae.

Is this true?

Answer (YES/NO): YES